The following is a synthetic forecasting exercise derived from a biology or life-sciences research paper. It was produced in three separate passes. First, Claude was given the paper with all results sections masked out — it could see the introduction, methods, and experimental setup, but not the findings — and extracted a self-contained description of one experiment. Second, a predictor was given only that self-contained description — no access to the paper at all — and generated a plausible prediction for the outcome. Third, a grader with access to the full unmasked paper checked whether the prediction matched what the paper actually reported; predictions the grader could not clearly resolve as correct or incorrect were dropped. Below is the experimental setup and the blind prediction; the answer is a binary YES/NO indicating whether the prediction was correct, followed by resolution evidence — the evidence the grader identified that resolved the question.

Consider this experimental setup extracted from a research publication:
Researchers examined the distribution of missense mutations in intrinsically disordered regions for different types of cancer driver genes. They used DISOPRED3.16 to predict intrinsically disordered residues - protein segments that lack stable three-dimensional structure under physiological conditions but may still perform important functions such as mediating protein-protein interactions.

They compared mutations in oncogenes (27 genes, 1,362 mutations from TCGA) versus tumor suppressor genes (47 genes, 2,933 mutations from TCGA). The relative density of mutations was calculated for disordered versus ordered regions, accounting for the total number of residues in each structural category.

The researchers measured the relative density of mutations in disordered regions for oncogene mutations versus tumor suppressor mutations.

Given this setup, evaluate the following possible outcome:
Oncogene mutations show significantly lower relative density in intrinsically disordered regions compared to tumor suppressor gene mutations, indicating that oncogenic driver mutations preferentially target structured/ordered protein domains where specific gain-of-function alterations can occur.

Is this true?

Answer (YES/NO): NO